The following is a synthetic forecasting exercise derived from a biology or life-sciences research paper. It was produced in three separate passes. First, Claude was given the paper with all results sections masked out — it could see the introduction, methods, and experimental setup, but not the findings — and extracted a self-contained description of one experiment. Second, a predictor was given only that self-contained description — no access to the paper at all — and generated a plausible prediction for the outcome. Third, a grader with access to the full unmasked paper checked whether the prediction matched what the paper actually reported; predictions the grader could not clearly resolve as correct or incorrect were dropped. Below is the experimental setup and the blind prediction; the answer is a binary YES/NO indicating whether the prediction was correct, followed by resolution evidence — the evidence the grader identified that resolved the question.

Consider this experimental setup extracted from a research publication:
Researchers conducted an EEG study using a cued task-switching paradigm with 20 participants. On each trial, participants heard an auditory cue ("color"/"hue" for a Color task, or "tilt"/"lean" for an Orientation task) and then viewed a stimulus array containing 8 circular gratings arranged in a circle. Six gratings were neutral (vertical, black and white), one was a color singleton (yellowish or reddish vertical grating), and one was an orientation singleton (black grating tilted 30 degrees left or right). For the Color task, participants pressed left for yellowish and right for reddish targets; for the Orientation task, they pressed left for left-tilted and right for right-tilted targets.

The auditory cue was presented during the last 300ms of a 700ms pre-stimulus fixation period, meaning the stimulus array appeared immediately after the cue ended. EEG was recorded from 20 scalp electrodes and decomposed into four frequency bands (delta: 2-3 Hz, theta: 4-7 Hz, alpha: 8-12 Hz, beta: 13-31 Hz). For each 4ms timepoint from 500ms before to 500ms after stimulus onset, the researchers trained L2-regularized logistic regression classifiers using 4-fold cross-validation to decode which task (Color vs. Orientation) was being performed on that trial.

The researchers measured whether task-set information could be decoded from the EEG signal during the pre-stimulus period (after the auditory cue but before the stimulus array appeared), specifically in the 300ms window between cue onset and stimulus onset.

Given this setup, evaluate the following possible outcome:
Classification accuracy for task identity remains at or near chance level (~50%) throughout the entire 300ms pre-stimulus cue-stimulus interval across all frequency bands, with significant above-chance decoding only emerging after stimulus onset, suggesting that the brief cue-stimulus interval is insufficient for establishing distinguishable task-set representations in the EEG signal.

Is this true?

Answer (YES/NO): NO